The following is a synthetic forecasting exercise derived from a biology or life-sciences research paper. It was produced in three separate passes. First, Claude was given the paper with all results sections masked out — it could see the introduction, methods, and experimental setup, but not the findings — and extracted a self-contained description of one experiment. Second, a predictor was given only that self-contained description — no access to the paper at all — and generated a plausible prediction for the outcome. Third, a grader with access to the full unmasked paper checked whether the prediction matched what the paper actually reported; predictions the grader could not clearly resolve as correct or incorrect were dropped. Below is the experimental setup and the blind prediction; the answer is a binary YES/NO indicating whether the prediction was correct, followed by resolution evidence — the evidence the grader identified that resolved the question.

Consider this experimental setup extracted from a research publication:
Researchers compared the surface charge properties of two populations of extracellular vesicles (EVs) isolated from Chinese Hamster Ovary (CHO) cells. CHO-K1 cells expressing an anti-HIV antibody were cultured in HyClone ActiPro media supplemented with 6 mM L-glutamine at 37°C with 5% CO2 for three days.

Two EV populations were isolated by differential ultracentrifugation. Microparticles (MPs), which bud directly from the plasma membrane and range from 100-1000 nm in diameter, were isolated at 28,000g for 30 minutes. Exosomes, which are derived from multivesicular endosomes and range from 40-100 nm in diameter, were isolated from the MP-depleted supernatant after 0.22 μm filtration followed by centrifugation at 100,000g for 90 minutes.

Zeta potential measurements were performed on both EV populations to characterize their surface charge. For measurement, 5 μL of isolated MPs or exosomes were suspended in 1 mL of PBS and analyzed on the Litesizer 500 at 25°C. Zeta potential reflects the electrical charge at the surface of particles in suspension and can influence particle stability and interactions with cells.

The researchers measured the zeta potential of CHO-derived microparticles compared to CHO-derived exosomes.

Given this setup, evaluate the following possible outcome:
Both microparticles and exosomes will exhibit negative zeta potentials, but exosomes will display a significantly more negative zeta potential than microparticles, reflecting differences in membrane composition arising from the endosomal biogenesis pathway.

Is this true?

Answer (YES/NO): NO